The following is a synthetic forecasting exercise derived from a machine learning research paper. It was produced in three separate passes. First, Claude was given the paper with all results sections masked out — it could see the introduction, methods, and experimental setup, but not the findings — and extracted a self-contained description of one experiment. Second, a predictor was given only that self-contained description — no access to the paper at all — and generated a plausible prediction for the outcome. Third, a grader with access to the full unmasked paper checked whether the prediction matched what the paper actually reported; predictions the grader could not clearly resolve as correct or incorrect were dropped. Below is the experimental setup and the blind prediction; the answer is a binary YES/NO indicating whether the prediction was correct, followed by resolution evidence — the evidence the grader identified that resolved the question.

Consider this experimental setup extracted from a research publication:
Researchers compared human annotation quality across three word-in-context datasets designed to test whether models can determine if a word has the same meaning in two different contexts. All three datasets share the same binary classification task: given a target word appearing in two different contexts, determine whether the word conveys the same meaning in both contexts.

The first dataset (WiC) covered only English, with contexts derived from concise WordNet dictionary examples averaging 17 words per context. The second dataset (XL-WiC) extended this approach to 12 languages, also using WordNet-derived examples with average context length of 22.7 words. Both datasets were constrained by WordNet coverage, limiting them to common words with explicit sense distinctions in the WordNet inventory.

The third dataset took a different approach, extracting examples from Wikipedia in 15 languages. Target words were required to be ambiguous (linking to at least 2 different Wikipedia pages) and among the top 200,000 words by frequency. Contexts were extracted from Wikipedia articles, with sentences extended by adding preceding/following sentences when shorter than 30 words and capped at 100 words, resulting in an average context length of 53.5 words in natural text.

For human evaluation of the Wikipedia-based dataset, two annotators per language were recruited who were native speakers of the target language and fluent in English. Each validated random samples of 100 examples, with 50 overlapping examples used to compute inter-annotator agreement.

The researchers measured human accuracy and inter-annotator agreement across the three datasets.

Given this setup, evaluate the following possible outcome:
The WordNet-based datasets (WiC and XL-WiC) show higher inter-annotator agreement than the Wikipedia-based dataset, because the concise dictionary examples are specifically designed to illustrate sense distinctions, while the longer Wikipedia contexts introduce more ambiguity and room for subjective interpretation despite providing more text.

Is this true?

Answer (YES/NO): NO